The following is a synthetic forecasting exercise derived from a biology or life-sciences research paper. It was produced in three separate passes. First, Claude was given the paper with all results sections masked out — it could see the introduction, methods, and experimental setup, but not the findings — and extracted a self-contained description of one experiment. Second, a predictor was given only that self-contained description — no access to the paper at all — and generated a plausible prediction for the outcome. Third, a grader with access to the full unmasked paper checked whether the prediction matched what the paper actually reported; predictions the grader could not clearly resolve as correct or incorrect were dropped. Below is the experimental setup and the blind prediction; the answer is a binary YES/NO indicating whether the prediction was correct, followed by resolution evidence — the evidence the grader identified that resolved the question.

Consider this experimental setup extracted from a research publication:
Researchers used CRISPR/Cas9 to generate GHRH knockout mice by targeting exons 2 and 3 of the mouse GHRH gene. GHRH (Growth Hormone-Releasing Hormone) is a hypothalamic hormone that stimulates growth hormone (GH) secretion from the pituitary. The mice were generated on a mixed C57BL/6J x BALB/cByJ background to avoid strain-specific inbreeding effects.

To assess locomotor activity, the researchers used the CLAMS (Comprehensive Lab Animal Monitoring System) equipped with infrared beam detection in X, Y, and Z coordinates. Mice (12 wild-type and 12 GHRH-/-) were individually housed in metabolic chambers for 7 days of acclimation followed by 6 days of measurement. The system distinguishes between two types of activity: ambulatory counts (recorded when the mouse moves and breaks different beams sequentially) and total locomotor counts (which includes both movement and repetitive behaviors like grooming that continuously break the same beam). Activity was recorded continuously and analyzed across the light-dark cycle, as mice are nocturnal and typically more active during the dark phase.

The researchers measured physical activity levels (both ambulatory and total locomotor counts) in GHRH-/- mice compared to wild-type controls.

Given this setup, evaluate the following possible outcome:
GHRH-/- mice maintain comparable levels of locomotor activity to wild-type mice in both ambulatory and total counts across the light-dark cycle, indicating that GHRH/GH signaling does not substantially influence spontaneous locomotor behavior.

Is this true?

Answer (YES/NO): NO